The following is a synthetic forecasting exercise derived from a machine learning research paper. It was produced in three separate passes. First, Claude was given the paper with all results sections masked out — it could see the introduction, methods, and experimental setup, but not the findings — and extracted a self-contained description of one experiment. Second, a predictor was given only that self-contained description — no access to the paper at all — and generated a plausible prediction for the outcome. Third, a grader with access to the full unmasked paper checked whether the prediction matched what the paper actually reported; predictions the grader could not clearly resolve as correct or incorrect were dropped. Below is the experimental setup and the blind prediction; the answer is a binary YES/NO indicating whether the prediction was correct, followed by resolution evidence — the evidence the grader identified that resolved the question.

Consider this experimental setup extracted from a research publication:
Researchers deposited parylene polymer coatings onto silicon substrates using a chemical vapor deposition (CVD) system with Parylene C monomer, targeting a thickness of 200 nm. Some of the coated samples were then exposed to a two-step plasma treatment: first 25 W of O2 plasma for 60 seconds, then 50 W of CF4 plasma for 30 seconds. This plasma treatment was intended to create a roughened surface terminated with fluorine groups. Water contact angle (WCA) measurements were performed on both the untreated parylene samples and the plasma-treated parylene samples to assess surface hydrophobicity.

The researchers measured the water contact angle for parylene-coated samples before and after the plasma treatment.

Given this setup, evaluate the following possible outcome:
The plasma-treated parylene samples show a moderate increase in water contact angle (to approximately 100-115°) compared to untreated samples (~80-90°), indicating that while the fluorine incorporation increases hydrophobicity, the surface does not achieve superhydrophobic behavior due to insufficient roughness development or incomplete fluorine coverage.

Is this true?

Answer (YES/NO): YES